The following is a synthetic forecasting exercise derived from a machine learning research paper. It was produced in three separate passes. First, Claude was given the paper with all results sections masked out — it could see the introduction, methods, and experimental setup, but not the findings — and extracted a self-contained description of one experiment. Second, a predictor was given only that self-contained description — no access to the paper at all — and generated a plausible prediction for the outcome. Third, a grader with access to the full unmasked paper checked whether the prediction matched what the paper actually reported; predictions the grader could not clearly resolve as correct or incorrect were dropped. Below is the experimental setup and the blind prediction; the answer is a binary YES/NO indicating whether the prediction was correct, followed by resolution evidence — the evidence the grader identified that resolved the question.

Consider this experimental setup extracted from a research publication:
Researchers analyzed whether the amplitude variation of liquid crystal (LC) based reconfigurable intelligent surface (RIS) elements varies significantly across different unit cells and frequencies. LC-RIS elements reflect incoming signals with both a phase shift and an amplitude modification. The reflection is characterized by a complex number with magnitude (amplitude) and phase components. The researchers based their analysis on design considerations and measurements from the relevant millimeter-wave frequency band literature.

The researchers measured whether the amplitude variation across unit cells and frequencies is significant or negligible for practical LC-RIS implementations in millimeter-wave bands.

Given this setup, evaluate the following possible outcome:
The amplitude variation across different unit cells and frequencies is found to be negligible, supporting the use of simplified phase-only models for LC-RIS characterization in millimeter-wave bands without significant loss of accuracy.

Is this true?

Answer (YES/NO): YES